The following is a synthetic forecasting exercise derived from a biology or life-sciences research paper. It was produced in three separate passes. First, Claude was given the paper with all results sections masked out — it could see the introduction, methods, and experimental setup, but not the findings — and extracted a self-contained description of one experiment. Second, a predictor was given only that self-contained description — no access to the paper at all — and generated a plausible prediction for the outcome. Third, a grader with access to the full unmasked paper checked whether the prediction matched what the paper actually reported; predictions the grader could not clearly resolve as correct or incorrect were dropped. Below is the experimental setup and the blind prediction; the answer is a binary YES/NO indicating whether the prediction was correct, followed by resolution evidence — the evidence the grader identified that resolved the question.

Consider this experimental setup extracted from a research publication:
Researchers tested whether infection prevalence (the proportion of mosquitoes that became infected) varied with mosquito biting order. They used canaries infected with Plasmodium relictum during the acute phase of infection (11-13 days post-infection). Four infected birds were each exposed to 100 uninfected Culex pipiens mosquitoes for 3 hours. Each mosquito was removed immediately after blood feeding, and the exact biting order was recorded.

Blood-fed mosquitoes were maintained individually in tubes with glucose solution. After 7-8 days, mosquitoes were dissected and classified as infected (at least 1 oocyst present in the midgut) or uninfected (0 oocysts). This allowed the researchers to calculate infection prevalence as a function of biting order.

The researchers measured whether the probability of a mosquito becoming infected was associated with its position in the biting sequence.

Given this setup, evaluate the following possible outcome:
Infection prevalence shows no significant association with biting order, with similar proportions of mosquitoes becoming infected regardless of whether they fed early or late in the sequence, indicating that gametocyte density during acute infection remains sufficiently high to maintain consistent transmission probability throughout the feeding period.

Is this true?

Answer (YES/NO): YES